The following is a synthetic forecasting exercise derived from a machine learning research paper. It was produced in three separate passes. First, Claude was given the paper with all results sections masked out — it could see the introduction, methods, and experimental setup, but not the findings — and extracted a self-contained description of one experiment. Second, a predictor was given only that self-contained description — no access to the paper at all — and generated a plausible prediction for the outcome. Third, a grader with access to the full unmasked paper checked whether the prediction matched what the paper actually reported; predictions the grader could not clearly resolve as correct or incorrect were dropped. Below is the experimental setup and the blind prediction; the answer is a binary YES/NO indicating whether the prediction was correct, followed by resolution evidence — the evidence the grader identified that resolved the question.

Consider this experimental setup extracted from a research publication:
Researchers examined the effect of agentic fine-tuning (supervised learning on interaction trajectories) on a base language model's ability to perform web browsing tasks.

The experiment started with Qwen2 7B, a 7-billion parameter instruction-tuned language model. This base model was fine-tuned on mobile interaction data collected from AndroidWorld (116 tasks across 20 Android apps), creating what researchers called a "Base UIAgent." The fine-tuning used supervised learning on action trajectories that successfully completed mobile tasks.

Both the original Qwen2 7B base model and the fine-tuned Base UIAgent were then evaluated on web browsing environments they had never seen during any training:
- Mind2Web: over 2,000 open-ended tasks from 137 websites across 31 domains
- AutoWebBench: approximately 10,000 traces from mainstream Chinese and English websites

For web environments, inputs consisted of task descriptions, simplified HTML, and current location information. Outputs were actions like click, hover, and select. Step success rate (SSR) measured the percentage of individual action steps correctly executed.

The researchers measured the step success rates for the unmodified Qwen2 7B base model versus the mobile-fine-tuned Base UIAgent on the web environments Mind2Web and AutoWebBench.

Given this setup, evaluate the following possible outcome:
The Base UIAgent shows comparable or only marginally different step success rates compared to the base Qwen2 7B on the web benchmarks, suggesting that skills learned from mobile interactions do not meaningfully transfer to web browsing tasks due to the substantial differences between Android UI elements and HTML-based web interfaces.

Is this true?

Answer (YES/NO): NO